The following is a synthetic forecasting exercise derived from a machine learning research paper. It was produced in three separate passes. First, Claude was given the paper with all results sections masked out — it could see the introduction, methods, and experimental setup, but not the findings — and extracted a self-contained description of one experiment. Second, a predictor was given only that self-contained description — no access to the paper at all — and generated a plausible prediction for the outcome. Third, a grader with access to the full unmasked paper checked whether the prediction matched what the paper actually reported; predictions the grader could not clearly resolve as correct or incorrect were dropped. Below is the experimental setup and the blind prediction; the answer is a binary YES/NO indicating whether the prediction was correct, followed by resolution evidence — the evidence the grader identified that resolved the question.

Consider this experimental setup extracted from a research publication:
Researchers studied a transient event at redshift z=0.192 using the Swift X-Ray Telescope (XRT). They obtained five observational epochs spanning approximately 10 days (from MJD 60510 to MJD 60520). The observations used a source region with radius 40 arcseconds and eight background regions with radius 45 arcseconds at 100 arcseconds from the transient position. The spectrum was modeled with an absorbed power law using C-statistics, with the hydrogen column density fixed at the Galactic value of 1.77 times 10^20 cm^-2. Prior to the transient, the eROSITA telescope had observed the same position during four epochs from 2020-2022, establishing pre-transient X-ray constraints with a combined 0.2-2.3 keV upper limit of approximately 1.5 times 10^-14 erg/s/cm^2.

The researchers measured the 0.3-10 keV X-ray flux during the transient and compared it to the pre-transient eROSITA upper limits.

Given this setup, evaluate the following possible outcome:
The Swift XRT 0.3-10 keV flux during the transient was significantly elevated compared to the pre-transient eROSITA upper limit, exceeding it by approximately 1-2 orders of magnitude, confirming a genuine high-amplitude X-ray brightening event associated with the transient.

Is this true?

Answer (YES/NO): YES